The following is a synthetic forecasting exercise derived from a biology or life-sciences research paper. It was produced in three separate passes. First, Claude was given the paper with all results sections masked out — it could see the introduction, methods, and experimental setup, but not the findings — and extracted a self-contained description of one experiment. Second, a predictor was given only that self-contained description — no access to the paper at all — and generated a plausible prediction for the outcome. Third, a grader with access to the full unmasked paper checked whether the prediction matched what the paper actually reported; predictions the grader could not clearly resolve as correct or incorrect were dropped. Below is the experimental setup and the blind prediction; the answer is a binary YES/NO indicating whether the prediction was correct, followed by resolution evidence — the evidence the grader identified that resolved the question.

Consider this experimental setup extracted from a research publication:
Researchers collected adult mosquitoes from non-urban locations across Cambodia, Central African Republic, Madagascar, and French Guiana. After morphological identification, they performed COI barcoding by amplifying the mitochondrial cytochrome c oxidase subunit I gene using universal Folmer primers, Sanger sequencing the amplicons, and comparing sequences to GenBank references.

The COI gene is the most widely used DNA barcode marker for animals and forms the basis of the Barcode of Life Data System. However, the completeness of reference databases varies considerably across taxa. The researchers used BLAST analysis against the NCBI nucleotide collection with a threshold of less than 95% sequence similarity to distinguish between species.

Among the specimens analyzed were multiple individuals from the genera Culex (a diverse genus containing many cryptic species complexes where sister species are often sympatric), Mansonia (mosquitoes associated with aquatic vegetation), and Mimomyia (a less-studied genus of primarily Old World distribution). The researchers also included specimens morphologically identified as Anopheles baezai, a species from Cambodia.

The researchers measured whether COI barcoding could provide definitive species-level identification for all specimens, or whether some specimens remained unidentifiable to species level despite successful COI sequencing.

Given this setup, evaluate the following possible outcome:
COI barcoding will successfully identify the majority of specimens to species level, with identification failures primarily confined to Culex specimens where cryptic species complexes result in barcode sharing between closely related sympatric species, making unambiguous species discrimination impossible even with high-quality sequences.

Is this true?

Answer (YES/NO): NO